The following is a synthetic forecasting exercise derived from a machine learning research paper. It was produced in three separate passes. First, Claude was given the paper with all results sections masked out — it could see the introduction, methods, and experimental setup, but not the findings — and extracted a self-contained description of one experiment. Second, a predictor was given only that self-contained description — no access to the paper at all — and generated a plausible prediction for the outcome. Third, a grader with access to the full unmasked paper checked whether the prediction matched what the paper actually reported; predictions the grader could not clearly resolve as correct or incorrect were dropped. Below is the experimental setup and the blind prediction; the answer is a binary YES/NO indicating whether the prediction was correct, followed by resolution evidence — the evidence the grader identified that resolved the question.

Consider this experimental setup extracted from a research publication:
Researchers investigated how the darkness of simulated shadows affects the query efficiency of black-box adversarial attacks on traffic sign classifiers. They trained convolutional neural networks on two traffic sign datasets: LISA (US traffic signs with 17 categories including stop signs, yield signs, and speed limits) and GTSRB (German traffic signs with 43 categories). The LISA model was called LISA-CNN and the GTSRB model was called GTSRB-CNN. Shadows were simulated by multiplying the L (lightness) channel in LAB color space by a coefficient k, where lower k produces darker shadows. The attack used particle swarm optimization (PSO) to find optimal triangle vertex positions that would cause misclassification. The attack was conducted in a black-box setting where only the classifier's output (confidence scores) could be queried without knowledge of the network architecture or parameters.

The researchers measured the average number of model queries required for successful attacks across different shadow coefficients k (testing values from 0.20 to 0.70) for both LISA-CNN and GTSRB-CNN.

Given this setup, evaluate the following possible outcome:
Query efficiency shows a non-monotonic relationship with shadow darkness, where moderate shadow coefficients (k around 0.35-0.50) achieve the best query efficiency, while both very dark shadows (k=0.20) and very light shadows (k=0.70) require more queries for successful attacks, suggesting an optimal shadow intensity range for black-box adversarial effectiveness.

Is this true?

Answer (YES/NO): NO